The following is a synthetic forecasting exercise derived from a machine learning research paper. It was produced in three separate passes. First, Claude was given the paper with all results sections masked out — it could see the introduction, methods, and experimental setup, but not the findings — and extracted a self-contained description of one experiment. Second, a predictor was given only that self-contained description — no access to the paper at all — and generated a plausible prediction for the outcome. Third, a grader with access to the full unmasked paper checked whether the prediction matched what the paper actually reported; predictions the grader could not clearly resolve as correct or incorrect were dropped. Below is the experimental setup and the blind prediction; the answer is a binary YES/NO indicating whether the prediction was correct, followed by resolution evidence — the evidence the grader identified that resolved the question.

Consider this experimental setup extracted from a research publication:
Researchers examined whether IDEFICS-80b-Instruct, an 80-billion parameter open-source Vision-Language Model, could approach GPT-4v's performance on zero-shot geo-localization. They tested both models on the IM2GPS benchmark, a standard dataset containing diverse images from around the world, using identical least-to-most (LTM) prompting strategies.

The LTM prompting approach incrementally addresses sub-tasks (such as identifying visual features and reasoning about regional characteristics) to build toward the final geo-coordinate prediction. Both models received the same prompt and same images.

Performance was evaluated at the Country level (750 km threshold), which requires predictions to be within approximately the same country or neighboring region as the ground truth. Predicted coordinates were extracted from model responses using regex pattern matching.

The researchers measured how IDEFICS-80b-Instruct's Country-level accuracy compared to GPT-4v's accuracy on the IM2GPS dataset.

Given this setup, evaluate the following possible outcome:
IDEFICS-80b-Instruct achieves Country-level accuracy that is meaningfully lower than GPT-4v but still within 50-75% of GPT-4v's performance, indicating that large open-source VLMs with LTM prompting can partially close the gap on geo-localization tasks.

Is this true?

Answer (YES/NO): YES